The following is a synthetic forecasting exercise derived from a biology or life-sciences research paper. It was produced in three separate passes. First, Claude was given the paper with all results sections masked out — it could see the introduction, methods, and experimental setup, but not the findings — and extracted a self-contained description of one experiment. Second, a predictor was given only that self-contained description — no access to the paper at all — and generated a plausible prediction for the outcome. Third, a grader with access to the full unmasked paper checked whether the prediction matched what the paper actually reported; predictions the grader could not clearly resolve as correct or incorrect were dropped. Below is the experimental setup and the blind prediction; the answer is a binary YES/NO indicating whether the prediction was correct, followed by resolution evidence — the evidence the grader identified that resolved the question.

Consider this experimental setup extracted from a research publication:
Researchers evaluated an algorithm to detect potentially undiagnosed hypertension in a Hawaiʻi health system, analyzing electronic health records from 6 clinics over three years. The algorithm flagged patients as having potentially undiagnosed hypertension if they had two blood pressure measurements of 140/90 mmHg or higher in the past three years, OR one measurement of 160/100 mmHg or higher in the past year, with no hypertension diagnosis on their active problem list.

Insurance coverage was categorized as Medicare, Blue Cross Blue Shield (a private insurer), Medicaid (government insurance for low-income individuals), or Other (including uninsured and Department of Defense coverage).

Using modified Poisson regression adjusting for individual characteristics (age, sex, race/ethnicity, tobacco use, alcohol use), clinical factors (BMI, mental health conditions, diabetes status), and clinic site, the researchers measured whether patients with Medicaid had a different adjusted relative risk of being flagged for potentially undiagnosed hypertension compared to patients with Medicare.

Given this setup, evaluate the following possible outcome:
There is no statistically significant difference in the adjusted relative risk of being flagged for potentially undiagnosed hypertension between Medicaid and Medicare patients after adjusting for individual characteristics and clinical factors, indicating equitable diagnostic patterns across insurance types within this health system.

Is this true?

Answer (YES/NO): NO